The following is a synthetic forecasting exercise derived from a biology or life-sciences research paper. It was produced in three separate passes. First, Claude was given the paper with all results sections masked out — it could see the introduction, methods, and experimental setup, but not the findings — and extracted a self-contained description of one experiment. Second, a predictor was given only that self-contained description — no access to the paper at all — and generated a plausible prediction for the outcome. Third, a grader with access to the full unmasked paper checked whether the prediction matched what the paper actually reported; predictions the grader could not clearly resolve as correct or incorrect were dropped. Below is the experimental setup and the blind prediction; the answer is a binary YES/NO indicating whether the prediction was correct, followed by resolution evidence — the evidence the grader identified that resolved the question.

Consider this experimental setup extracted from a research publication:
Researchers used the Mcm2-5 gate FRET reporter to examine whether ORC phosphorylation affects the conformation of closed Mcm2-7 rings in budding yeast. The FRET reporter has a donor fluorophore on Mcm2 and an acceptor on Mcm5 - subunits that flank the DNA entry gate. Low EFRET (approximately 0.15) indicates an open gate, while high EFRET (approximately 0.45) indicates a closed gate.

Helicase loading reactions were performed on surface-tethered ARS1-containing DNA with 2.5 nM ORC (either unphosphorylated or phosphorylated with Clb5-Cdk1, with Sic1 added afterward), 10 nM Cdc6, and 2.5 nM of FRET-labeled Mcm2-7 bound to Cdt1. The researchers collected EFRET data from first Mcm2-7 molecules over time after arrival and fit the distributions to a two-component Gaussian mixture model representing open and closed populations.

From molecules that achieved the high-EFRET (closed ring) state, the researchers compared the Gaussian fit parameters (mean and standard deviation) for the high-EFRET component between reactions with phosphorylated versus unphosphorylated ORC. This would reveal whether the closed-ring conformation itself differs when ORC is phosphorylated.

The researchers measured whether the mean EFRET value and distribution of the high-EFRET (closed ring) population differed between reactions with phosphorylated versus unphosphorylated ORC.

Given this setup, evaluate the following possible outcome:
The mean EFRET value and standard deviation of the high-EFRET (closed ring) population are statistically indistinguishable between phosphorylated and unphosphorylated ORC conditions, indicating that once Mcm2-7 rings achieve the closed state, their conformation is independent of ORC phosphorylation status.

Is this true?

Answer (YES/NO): YES